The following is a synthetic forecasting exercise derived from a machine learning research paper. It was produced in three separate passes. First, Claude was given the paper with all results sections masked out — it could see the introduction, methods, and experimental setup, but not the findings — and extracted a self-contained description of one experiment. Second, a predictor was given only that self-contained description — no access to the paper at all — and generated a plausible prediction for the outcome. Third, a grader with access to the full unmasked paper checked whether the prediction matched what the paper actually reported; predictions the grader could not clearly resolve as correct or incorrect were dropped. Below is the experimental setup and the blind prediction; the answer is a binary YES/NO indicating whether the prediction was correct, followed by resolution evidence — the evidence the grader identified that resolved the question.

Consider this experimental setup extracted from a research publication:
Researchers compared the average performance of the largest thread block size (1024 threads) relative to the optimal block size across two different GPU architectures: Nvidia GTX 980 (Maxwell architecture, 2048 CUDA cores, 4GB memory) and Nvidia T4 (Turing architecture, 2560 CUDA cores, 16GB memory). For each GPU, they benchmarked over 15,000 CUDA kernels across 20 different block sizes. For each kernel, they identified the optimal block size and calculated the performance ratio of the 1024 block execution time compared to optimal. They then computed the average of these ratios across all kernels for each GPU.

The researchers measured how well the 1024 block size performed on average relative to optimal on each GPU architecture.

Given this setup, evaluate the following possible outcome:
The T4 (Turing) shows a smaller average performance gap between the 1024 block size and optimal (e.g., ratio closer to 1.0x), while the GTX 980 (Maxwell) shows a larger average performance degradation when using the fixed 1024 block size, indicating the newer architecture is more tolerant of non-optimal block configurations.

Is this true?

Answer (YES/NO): NO